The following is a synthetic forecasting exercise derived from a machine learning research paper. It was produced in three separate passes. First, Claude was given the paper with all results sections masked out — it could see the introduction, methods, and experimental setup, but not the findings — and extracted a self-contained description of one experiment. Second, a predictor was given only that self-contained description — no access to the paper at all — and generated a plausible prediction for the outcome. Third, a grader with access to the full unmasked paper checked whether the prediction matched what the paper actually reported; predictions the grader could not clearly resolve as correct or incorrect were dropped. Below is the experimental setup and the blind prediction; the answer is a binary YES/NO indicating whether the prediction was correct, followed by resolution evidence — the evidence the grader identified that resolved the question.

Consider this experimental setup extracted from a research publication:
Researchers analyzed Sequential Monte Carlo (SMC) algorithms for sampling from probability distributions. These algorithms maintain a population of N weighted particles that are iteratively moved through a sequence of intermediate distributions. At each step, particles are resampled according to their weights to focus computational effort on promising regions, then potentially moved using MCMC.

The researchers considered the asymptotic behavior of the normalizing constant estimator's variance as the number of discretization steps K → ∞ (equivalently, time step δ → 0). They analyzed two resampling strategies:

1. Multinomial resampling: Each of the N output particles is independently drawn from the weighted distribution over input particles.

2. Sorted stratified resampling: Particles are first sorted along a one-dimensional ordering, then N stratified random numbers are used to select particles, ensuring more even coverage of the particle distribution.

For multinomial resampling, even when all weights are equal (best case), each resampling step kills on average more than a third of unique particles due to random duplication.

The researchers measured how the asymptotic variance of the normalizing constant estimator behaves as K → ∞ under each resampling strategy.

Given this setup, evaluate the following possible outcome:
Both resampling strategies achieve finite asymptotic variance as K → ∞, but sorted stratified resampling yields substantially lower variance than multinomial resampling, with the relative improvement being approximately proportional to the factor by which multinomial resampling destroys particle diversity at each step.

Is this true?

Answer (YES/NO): NO